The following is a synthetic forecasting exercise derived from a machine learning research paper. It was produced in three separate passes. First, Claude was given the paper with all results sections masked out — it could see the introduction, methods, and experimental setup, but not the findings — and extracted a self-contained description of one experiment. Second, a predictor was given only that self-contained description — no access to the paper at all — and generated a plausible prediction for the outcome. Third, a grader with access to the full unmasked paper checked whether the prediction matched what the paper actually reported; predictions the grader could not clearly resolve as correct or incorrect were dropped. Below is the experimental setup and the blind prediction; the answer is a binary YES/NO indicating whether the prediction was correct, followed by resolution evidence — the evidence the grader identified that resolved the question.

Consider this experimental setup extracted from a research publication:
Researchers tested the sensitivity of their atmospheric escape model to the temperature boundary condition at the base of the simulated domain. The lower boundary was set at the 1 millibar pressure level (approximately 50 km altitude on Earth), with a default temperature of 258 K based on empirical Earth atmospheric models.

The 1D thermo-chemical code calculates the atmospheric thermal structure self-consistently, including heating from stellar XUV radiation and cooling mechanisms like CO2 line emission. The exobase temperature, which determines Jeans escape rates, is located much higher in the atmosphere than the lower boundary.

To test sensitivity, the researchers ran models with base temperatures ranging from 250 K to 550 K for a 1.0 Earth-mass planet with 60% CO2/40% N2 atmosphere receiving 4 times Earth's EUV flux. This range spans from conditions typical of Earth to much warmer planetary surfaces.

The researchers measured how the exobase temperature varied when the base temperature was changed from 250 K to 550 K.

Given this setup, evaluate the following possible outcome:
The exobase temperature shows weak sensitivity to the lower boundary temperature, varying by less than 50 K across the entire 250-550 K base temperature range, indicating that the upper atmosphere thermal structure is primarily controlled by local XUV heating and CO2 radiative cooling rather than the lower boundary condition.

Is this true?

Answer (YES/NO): YES